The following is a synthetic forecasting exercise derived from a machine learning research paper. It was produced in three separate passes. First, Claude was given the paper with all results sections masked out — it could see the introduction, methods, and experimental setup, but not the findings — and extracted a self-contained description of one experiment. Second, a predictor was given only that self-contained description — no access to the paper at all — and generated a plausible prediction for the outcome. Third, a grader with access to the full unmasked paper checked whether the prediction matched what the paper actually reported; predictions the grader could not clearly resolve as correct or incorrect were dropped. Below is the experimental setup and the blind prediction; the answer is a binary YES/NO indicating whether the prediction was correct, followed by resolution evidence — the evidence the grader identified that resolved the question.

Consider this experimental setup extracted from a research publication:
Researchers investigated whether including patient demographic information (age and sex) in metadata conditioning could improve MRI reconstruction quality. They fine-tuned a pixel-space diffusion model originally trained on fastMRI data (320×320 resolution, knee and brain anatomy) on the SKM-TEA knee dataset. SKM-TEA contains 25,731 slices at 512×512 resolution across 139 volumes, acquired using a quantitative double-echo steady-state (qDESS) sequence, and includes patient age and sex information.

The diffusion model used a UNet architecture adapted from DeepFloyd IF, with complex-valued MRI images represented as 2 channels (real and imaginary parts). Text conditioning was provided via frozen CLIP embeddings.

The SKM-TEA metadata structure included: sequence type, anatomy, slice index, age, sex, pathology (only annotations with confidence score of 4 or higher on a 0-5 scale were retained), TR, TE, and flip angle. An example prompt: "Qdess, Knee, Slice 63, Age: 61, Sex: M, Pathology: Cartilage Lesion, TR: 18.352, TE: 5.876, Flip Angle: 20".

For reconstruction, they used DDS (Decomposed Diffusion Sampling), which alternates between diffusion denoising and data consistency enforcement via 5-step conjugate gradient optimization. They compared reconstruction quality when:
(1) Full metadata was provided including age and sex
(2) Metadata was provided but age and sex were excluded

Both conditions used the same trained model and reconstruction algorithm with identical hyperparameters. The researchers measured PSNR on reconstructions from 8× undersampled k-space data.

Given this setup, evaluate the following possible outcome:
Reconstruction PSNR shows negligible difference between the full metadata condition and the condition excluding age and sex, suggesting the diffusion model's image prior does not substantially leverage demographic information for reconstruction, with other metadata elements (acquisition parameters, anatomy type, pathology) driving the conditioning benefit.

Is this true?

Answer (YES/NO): NO